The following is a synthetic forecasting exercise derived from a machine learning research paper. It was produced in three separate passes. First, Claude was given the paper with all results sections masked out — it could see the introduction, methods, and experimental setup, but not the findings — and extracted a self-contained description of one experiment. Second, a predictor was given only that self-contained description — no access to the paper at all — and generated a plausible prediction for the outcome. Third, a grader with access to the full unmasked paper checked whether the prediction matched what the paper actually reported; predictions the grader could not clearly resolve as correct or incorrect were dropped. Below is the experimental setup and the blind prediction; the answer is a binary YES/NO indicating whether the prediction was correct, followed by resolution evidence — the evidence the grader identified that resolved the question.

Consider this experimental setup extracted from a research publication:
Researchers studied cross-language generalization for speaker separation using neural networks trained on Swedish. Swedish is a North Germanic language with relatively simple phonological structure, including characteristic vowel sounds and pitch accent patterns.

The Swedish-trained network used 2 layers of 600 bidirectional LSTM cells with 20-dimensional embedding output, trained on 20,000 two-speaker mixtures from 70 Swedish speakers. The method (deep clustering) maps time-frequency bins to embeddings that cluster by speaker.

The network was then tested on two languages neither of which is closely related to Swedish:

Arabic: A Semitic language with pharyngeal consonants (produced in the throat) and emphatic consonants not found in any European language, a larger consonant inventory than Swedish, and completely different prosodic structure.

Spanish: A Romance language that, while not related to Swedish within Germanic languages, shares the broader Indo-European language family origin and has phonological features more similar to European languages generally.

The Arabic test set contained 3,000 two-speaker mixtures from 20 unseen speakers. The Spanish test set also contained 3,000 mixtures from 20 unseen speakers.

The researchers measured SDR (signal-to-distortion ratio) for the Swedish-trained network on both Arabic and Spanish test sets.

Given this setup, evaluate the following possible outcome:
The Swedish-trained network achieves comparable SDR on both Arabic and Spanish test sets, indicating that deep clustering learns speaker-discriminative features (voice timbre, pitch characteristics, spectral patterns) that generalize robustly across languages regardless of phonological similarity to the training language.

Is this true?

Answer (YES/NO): NO